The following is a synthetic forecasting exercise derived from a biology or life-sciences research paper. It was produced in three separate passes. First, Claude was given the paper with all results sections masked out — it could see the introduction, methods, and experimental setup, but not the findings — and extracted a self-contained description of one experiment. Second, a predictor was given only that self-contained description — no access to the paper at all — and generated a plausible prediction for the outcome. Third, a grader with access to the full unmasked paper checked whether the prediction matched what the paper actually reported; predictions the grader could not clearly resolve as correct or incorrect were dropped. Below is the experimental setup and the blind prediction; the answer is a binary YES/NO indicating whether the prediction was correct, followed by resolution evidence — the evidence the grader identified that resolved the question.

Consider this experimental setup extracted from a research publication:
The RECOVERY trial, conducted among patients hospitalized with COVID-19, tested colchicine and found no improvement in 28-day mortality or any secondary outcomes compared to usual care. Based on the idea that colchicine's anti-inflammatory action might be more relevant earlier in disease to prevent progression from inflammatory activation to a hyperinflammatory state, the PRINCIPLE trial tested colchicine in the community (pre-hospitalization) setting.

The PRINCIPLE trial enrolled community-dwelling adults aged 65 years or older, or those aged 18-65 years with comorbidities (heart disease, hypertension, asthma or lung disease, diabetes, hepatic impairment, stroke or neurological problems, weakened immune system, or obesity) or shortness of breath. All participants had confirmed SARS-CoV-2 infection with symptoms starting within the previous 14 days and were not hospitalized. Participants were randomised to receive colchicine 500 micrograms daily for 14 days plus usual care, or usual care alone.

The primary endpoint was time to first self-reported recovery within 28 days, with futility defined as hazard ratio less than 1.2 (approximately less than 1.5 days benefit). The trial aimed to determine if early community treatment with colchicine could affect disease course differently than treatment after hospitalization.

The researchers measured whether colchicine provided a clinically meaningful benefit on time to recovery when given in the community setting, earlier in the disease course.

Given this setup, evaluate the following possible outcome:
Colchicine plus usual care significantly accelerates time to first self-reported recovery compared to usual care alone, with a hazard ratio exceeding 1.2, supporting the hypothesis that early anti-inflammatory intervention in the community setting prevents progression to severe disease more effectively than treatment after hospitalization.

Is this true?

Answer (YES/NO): NO